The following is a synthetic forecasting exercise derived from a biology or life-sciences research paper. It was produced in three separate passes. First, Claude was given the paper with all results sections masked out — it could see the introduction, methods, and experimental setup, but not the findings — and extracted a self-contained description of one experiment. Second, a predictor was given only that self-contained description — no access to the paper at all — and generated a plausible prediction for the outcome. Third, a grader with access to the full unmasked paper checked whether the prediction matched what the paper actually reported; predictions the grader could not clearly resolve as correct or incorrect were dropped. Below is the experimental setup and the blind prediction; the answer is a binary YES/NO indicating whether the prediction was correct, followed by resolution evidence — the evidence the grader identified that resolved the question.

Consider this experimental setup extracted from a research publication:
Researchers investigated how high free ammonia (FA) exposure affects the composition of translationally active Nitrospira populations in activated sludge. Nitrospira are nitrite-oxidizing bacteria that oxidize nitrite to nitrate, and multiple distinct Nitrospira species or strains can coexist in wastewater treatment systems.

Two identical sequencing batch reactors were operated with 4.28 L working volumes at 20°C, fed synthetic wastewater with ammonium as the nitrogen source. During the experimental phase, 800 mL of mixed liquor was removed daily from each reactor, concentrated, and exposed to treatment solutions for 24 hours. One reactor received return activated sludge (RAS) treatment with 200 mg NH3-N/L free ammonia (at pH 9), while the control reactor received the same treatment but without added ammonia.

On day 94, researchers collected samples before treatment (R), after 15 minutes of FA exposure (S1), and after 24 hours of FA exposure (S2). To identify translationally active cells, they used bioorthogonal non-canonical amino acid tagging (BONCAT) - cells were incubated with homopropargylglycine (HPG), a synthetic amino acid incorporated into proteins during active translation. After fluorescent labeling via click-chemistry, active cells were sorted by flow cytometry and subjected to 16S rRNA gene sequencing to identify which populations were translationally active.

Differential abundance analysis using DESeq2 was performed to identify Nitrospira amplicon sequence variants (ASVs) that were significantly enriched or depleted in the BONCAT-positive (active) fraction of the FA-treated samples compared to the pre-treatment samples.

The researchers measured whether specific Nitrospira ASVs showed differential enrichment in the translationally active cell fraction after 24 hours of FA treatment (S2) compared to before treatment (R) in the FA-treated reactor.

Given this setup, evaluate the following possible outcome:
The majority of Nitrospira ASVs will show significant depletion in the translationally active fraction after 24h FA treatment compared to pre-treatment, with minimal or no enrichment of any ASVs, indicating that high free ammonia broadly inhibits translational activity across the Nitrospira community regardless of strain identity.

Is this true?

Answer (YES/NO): NO